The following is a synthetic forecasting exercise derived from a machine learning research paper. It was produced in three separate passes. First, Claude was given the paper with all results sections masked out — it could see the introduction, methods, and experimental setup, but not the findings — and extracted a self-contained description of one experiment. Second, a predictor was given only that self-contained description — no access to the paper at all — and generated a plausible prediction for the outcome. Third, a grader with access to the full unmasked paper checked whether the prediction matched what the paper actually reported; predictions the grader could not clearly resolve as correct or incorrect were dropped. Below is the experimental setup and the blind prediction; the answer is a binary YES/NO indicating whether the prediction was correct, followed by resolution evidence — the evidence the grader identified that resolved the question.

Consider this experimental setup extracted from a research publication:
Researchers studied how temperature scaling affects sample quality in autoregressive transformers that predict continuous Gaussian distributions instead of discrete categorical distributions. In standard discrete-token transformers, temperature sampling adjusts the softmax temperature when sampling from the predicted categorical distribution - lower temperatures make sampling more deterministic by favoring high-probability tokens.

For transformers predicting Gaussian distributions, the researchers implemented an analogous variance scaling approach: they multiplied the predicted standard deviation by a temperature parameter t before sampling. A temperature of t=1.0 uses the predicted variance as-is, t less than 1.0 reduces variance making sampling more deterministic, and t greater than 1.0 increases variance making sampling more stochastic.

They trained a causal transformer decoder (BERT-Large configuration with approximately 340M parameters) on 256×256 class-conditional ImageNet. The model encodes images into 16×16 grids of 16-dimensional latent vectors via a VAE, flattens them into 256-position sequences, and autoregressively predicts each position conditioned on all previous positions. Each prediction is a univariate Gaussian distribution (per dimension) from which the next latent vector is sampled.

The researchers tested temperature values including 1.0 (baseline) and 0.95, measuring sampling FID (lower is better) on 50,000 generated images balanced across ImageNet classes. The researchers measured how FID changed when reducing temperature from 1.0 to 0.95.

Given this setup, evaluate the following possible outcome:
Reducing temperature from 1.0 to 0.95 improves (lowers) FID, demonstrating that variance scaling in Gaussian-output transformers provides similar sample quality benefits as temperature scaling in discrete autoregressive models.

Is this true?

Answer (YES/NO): YES